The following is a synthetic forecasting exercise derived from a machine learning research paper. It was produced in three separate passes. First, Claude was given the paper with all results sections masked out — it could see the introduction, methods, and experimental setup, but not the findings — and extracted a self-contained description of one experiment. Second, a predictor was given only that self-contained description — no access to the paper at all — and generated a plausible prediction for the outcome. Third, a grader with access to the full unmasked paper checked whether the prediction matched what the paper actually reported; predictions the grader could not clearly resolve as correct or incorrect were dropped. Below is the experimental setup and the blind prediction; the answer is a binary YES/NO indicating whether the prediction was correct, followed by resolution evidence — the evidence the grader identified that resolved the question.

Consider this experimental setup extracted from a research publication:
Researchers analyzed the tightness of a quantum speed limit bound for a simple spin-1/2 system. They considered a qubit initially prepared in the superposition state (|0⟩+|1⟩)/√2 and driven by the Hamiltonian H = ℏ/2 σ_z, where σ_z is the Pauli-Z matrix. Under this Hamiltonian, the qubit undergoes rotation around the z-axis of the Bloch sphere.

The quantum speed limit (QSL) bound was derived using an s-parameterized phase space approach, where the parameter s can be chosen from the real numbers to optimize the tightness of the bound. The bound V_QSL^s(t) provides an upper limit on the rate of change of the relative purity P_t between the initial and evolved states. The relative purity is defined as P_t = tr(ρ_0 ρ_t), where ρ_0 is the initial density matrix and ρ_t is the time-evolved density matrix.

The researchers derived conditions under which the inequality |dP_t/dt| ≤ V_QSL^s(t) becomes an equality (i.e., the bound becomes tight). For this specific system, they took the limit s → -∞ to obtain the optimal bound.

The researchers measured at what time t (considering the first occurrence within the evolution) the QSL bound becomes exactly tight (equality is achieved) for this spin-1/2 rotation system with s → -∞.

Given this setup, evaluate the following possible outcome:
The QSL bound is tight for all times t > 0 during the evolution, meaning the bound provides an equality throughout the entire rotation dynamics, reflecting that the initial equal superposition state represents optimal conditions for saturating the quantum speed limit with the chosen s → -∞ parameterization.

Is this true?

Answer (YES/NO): NO